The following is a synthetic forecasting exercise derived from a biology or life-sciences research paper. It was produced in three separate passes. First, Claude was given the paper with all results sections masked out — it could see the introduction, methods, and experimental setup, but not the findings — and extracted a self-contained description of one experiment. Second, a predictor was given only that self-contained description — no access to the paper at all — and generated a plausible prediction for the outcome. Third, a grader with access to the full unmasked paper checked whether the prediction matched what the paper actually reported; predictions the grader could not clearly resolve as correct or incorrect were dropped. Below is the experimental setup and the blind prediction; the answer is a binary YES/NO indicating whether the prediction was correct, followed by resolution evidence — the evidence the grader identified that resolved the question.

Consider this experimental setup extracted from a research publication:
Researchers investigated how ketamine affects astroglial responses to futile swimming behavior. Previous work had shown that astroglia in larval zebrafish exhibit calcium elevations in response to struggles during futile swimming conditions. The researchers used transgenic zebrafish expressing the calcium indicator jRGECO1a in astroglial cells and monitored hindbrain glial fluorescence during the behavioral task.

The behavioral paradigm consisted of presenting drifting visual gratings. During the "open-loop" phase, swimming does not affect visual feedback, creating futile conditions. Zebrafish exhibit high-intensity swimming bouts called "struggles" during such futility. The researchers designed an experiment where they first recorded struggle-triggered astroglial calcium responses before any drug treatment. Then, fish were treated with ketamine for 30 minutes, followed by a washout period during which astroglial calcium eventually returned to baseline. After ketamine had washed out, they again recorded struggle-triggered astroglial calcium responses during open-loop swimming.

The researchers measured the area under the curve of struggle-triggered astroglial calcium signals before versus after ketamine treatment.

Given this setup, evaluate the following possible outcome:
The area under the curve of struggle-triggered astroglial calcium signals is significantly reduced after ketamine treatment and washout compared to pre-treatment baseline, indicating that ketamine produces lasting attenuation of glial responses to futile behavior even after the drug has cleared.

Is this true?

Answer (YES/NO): YES